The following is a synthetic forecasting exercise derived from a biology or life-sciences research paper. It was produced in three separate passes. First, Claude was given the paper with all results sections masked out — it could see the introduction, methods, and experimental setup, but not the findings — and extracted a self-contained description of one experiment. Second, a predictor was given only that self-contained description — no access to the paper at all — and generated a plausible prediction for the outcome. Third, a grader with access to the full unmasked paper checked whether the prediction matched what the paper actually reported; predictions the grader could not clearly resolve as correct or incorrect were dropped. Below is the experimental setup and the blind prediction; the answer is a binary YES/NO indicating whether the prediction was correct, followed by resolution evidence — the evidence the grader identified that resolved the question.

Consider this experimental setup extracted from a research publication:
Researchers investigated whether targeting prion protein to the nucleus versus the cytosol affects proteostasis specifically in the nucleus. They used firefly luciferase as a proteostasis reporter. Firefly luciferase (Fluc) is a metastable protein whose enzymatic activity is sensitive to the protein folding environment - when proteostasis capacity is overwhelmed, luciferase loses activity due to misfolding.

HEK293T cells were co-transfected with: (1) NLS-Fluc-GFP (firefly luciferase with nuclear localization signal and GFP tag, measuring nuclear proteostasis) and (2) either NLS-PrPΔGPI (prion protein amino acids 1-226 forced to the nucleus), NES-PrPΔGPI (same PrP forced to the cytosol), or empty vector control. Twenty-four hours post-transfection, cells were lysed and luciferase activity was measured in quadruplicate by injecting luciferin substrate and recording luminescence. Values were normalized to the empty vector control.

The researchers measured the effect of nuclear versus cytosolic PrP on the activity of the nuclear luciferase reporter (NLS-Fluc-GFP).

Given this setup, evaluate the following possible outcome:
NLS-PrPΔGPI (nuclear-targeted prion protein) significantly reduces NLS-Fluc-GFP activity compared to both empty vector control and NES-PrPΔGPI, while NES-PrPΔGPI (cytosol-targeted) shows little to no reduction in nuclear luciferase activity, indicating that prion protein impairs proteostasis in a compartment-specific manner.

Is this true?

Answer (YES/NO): NO